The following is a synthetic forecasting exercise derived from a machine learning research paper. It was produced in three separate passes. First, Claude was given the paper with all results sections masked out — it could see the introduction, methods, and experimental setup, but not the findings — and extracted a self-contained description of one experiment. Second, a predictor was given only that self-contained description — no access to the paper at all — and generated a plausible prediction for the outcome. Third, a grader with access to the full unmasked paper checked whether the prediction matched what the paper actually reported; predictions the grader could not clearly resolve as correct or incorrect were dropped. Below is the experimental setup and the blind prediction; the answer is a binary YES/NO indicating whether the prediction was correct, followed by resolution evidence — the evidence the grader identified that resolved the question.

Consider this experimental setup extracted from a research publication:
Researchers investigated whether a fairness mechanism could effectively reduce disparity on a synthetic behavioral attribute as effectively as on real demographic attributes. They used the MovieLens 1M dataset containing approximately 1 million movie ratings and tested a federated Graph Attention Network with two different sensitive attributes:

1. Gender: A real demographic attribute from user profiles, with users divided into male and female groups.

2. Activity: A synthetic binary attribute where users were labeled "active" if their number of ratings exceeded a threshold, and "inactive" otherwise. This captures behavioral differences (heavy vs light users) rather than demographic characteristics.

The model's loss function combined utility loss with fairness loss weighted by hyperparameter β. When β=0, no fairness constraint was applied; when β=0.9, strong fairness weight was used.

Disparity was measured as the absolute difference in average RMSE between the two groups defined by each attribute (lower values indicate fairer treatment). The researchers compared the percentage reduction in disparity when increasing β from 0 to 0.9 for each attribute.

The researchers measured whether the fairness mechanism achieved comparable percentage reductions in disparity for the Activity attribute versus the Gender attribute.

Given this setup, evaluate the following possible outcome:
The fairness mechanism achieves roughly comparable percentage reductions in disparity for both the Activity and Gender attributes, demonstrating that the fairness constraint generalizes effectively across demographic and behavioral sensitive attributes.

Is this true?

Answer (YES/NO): NO